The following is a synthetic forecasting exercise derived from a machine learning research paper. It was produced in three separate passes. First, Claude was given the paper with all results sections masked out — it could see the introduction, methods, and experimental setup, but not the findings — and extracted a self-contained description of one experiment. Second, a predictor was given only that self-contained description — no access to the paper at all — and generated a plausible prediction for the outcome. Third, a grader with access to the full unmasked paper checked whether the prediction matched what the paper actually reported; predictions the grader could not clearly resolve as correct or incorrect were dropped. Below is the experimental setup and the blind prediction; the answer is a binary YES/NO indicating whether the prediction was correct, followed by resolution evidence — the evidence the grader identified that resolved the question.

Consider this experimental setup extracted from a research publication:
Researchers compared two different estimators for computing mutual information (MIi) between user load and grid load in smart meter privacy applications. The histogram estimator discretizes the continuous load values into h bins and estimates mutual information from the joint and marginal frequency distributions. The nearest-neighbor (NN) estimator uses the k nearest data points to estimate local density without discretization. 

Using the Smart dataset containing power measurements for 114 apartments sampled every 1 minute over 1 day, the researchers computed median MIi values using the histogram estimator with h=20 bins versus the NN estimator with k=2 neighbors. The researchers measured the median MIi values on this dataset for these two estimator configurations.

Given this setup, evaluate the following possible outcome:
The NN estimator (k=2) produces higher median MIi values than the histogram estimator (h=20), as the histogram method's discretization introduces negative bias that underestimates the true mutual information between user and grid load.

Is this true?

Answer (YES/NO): YES